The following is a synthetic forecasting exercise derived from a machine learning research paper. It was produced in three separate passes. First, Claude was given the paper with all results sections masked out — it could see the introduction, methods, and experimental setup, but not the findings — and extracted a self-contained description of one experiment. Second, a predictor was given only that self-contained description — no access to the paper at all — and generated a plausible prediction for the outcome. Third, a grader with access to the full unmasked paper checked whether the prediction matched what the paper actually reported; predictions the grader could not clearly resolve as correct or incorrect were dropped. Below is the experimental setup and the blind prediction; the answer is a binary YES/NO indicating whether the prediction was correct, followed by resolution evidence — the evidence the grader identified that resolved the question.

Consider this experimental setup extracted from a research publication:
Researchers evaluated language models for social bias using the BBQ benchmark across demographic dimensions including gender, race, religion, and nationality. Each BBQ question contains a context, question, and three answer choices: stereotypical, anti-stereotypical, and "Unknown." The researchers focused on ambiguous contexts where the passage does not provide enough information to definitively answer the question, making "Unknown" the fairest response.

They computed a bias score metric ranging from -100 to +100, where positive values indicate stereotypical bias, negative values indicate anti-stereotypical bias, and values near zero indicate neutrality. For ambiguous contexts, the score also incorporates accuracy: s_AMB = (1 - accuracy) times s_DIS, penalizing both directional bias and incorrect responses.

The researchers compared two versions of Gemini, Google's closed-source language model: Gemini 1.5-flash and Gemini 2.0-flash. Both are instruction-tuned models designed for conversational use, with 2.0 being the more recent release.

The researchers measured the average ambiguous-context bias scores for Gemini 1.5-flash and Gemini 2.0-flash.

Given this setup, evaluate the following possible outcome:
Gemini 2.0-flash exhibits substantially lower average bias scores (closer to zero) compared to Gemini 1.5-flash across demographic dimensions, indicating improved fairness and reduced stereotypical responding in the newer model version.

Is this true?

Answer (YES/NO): NO